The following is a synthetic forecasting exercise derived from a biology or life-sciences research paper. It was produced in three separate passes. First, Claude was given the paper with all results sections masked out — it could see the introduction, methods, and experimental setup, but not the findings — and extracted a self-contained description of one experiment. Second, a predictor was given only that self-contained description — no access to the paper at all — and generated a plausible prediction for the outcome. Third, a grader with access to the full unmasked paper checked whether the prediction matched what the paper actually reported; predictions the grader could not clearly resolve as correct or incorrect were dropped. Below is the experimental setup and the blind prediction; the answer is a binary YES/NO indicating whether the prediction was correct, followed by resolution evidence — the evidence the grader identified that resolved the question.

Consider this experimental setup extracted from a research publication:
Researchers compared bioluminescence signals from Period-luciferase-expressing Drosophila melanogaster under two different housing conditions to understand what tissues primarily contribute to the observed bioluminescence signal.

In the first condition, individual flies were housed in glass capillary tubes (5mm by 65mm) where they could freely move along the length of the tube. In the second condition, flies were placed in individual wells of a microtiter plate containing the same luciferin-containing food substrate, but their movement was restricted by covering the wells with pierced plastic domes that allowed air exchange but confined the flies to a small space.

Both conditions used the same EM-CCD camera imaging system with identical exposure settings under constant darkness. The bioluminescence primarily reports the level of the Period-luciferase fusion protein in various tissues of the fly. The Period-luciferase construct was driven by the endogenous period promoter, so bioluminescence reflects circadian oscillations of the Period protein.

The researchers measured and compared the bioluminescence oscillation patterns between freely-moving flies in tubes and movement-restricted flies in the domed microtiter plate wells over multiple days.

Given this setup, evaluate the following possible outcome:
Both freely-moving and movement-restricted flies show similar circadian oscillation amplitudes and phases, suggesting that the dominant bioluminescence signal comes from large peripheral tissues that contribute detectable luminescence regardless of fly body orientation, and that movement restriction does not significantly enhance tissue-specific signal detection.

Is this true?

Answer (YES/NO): YES